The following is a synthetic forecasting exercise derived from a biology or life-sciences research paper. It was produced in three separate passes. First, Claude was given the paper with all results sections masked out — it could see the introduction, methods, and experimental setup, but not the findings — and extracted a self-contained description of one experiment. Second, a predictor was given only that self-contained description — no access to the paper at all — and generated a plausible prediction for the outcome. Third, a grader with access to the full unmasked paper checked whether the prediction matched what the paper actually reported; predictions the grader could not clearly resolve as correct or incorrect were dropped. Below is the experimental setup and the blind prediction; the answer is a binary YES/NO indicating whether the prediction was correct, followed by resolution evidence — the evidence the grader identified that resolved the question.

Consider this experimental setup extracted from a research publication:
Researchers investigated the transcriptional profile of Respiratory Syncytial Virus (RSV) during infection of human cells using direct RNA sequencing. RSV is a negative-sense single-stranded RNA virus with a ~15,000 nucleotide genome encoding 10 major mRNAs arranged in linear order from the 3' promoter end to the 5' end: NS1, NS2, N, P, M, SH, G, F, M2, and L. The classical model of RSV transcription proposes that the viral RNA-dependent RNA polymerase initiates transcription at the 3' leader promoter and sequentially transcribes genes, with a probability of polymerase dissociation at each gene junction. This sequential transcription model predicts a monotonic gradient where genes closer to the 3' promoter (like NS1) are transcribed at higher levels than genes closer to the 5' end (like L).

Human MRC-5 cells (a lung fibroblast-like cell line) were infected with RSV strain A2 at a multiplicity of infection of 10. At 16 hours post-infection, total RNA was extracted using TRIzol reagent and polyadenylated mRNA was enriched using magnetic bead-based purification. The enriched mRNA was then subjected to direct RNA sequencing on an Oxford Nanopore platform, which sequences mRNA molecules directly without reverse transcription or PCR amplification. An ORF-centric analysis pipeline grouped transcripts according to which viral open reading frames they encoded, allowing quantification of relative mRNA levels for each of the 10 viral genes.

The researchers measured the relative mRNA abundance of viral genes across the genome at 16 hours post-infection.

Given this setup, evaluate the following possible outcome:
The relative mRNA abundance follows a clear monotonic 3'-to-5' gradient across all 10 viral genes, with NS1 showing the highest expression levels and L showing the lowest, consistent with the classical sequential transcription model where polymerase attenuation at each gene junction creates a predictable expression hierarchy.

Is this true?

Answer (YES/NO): NO